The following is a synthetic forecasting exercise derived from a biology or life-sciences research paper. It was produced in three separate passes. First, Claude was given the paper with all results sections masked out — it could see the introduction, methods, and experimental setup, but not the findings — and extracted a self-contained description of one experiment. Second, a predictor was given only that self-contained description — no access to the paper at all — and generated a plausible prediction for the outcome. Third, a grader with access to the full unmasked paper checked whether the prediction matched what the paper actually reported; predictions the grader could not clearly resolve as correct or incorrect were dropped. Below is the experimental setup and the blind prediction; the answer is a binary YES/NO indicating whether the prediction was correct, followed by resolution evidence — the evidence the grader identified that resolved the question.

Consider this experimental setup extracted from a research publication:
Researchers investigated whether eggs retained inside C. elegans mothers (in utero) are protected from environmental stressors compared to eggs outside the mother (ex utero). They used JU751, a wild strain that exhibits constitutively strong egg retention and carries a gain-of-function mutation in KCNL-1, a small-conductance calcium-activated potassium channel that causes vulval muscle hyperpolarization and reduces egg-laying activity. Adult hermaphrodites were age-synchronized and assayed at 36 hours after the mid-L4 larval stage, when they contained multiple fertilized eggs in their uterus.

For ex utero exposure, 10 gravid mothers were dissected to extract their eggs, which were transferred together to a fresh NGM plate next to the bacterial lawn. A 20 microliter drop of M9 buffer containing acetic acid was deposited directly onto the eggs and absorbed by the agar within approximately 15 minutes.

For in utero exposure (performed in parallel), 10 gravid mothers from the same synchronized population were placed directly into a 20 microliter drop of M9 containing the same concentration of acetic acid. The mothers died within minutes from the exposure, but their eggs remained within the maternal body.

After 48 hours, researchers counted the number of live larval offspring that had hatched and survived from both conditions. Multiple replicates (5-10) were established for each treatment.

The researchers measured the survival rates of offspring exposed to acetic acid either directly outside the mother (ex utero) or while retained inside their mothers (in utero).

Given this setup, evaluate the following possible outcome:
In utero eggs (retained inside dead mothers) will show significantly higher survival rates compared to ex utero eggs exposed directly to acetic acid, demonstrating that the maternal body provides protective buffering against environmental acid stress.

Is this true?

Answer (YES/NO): YES